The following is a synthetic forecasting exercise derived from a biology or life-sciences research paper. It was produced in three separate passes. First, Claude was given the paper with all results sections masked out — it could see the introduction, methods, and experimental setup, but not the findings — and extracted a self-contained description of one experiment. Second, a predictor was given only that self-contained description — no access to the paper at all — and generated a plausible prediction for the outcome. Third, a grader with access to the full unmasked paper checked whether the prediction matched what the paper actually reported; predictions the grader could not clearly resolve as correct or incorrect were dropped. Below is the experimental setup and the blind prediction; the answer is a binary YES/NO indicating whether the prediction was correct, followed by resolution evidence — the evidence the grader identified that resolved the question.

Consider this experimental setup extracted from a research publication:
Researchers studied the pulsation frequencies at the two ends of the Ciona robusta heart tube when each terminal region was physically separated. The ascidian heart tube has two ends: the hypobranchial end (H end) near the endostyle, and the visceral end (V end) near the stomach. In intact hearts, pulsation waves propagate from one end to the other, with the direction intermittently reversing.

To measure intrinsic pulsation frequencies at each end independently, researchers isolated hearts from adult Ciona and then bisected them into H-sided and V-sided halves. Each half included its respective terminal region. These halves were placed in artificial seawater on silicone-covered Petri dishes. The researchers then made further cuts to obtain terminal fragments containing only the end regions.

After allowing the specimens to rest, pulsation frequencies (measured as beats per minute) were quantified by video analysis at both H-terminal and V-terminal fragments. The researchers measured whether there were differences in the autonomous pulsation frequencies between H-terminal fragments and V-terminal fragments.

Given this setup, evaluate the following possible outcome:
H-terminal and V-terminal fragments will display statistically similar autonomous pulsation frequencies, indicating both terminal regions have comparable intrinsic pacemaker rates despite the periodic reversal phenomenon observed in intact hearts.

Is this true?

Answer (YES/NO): NO